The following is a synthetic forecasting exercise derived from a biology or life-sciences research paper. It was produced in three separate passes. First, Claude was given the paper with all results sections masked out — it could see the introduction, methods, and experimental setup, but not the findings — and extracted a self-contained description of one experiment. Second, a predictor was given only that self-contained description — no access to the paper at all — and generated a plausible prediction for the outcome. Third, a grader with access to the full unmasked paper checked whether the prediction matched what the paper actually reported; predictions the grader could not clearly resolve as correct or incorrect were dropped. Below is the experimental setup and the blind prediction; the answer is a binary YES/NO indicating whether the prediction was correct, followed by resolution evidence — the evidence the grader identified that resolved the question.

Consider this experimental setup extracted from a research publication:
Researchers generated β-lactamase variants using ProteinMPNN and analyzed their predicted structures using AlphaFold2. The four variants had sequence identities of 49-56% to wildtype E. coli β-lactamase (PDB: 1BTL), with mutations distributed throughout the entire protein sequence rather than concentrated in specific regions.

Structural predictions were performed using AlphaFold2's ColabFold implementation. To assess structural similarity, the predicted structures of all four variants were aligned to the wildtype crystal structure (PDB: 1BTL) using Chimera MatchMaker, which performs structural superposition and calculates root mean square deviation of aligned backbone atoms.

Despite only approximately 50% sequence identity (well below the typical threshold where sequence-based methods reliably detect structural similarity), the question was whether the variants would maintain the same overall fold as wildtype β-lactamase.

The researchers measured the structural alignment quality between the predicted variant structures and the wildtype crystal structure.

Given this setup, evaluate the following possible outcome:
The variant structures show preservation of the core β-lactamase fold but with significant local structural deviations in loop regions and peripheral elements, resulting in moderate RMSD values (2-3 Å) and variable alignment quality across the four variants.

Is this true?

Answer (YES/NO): NO